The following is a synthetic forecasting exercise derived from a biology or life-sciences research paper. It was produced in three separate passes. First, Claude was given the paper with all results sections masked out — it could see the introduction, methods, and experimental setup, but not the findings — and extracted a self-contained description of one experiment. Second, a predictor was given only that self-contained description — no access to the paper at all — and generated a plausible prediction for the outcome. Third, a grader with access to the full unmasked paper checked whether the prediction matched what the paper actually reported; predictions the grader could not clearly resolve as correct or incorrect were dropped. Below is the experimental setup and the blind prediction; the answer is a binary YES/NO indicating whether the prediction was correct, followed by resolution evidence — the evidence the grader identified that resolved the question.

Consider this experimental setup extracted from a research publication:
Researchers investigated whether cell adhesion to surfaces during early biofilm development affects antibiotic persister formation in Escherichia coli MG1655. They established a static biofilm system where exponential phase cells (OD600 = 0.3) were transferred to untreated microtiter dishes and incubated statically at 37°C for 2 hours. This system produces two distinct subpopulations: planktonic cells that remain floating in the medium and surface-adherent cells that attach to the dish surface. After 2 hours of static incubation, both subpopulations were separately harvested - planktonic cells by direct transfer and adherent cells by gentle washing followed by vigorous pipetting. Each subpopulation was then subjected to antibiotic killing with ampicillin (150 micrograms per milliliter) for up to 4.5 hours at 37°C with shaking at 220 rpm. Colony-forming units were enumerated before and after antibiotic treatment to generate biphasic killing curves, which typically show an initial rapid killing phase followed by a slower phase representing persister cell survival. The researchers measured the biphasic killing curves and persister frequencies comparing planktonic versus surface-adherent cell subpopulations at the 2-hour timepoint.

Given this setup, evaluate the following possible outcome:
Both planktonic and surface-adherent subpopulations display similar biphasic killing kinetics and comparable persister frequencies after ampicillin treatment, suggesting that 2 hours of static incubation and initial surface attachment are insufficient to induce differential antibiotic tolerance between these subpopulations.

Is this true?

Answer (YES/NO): NO